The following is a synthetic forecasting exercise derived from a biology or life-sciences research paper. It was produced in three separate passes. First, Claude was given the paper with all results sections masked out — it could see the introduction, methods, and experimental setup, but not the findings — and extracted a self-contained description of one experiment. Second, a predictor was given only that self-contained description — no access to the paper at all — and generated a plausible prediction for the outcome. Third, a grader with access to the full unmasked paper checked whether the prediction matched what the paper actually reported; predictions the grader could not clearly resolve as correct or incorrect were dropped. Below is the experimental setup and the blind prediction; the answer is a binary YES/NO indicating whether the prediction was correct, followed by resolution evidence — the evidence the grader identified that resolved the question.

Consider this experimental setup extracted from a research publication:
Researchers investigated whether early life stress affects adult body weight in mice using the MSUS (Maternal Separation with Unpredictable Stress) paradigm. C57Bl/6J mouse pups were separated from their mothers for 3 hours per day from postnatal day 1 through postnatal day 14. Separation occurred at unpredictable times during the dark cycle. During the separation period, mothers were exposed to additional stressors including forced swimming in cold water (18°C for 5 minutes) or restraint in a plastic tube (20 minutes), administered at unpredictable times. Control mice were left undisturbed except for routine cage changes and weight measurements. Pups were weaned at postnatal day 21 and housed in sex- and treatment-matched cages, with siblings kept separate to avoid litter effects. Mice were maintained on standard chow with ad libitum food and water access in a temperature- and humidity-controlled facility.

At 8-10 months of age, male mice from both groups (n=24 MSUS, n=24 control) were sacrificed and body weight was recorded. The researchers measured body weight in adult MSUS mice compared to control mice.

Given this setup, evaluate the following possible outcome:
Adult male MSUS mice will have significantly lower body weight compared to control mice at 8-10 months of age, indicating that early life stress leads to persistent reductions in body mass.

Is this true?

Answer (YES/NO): YES